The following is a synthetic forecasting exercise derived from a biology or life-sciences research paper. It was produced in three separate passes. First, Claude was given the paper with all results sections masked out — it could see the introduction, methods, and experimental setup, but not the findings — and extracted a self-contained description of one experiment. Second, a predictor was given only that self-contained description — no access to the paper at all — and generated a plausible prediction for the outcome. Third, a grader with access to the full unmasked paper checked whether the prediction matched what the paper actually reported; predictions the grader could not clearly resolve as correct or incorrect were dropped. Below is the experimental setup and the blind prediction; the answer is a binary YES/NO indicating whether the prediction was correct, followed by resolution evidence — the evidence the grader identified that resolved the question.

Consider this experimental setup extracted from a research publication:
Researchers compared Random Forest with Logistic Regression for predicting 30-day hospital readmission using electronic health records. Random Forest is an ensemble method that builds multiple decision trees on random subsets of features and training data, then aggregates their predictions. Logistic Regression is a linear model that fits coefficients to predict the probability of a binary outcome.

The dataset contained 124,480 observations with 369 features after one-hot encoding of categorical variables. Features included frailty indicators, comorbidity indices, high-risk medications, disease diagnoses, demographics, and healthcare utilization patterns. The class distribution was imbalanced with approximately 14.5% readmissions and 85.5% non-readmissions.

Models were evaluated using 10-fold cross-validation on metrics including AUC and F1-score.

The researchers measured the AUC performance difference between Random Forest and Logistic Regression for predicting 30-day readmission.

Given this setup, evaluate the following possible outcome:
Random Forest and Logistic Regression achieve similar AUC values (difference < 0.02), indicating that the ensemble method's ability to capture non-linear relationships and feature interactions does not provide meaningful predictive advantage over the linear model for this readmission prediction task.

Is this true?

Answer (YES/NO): NO